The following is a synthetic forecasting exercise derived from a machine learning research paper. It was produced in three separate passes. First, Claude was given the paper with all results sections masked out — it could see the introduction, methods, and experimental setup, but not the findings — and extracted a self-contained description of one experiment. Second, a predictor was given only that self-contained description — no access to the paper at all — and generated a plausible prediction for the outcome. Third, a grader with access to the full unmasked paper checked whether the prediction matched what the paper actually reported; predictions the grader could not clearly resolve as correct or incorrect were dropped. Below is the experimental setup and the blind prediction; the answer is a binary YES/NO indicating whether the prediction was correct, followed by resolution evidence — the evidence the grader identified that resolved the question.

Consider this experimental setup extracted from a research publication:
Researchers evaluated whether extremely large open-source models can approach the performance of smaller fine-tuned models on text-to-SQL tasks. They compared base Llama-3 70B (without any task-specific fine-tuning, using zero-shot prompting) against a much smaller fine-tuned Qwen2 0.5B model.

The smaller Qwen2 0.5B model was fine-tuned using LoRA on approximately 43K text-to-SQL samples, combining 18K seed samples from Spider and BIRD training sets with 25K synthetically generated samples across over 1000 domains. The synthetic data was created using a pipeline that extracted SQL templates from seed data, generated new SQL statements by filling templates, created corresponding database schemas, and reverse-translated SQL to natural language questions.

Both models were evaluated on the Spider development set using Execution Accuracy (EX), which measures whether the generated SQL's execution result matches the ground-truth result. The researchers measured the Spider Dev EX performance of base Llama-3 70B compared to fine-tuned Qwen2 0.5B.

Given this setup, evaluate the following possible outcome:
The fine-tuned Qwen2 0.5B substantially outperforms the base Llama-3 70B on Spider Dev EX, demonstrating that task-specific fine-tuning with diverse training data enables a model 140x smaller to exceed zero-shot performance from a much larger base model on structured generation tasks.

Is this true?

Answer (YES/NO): YES